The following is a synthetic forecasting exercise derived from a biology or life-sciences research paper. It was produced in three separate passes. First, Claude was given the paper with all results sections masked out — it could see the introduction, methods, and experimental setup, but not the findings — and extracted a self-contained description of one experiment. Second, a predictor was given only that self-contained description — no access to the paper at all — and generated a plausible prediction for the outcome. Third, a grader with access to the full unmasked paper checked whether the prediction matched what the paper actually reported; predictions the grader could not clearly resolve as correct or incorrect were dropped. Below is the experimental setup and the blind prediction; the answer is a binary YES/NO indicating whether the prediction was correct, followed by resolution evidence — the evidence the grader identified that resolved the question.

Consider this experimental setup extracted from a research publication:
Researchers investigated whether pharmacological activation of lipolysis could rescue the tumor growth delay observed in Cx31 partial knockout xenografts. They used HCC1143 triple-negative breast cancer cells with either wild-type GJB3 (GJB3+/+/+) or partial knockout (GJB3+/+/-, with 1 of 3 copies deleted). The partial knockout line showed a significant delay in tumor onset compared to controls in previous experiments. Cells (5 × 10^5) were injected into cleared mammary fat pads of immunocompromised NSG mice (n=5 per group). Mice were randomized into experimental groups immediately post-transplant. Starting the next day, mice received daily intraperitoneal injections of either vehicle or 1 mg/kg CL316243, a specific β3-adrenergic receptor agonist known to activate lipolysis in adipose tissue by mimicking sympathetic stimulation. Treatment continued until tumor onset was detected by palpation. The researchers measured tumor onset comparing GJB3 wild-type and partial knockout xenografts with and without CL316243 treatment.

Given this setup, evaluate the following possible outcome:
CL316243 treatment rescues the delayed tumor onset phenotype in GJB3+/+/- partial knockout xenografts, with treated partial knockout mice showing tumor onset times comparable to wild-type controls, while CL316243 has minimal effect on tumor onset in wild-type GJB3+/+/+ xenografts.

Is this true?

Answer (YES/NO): YES